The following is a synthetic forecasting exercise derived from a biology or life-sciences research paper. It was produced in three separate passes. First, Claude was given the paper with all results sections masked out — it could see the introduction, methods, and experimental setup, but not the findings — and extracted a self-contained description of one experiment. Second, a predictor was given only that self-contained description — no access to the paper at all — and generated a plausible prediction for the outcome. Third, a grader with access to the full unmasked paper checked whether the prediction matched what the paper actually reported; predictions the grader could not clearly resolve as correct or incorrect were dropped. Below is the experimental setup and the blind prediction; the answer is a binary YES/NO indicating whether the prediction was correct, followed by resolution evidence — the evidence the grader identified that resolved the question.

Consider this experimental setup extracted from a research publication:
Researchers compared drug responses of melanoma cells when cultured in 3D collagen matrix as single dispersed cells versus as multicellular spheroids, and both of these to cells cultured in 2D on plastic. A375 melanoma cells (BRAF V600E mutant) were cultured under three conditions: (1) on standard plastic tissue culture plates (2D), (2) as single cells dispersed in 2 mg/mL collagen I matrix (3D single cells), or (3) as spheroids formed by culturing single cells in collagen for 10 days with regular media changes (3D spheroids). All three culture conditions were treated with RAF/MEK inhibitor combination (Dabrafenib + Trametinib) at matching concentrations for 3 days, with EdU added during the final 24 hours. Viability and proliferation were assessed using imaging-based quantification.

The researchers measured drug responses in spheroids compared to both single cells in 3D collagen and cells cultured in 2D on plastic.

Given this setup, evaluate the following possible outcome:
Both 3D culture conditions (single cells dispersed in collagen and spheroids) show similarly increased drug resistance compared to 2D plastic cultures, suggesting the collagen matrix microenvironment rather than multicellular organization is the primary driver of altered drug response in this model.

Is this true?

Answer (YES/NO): NO